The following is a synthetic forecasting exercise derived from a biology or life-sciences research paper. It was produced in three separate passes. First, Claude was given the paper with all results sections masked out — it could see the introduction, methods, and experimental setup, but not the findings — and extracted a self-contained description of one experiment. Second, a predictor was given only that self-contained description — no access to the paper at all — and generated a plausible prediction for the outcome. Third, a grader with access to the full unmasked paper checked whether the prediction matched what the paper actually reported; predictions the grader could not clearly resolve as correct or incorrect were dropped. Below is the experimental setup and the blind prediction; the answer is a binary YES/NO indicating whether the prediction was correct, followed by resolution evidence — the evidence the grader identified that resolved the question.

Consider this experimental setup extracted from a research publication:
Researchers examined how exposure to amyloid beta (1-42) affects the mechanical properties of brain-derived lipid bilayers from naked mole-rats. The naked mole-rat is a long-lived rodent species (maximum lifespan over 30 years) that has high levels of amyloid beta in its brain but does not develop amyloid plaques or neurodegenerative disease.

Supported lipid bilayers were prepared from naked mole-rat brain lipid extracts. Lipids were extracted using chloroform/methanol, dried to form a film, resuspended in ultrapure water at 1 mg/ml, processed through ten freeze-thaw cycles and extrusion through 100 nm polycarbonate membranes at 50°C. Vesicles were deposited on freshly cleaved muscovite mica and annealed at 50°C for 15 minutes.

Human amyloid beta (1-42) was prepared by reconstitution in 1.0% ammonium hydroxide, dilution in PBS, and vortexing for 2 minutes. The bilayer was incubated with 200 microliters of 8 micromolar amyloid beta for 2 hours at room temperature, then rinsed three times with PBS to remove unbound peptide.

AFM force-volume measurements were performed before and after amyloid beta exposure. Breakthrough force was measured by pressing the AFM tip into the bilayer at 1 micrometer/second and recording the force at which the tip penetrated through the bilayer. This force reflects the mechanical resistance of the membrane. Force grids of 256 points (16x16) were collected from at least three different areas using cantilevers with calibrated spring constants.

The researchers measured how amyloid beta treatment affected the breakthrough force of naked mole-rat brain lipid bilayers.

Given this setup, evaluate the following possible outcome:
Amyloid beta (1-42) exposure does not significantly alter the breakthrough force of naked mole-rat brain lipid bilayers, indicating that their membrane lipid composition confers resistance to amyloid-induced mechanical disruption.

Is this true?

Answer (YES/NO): NO